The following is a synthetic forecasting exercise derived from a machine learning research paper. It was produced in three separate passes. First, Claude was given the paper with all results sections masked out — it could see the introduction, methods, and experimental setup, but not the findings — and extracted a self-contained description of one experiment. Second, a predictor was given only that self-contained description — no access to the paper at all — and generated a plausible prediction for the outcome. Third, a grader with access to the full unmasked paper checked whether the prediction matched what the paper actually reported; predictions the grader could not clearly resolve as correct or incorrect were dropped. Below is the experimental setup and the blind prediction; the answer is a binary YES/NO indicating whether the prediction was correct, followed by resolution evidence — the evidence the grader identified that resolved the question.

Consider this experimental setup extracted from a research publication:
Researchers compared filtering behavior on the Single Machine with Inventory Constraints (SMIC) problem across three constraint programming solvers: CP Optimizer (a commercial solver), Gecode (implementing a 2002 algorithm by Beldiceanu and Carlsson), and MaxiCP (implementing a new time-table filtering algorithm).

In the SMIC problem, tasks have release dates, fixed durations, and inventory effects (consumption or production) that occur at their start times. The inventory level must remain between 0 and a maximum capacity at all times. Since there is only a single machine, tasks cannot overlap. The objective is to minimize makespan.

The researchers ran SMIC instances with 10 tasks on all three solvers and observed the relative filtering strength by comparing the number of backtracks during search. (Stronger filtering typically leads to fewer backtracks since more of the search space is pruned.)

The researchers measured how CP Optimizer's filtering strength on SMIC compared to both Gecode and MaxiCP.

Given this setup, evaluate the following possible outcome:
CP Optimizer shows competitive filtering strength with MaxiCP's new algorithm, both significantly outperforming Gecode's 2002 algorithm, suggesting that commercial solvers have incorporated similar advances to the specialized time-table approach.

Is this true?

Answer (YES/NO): NO